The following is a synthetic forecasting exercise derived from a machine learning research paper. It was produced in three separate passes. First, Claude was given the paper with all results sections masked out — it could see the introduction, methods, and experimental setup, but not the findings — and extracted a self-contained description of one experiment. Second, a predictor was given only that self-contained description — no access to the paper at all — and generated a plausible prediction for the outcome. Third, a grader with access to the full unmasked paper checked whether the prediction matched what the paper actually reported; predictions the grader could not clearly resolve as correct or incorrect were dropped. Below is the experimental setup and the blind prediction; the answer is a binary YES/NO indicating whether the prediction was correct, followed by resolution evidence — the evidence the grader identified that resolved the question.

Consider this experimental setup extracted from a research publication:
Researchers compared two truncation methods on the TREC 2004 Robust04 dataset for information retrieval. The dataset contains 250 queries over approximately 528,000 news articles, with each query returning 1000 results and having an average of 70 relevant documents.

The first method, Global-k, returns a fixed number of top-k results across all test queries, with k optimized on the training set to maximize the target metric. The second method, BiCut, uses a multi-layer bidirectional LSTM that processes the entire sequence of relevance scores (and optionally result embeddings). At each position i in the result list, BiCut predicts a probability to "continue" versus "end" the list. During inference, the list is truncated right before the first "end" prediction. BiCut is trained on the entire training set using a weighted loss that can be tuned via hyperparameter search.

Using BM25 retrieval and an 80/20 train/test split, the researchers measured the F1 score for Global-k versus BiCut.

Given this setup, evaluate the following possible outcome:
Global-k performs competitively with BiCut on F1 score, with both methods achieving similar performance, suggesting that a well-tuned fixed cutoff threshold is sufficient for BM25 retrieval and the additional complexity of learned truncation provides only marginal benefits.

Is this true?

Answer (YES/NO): YES